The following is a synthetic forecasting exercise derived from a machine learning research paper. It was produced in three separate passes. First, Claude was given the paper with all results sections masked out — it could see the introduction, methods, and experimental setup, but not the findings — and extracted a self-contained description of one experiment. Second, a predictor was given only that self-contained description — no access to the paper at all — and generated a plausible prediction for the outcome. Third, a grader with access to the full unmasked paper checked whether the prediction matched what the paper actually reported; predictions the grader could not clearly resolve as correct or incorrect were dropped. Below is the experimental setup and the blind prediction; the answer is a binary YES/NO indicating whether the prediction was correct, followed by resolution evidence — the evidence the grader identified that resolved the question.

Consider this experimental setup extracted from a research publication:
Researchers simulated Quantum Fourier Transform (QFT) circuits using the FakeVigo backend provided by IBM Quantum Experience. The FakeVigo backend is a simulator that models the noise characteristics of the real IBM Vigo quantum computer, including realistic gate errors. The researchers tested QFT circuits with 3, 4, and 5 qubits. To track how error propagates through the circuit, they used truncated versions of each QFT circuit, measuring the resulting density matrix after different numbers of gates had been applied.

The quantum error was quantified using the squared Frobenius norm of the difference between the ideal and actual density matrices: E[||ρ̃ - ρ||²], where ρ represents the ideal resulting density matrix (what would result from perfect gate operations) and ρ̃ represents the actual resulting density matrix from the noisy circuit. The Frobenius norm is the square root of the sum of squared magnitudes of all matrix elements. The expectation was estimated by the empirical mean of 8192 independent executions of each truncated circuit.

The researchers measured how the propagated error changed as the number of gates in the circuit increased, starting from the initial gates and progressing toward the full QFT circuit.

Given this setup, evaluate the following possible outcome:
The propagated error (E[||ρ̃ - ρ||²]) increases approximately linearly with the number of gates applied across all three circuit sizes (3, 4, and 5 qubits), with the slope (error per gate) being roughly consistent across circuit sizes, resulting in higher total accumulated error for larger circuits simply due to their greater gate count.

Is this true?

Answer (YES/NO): NO